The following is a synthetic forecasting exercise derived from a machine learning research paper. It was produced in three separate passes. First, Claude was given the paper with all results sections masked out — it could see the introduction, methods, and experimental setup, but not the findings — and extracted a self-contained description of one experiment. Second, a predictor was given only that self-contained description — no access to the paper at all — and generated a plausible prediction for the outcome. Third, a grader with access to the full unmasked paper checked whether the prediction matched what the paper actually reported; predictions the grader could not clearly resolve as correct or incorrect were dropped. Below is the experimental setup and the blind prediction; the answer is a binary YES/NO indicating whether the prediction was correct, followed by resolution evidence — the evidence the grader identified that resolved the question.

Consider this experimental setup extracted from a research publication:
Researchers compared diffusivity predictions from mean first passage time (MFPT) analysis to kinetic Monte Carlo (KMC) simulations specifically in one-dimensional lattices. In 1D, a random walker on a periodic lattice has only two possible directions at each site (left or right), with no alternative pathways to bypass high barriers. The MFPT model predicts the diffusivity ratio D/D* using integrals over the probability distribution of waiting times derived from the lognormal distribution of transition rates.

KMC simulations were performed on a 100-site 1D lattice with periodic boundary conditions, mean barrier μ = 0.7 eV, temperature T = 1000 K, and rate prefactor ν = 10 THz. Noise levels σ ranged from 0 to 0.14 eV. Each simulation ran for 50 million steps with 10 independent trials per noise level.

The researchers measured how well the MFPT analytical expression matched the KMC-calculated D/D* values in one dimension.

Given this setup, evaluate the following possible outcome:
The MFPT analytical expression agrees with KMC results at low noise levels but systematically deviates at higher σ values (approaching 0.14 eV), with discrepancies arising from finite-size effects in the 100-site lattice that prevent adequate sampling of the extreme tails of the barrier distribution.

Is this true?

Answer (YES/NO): NO